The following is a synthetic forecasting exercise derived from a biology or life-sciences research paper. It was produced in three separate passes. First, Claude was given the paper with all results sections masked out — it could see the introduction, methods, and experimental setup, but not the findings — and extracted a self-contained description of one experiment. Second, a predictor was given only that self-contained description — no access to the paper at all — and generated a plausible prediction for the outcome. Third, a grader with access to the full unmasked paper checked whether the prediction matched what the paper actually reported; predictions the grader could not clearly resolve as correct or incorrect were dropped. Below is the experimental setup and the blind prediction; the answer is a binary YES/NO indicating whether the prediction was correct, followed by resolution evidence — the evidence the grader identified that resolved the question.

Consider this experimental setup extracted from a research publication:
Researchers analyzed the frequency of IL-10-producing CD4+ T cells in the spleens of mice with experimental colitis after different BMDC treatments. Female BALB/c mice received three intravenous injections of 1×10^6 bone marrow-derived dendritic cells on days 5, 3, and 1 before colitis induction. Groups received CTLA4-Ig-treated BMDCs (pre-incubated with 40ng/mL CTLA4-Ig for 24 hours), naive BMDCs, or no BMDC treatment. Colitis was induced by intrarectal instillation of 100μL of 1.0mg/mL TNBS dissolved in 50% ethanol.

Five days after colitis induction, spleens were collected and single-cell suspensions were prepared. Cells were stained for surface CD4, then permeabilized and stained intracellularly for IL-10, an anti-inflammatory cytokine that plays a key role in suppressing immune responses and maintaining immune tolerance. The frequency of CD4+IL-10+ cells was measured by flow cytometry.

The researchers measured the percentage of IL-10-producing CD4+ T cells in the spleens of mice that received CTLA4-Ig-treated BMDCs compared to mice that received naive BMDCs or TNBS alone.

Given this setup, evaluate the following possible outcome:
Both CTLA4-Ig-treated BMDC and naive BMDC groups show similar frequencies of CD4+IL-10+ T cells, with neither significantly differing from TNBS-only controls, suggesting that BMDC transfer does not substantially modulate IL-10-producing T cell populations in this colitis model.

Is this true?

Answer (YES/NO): NO